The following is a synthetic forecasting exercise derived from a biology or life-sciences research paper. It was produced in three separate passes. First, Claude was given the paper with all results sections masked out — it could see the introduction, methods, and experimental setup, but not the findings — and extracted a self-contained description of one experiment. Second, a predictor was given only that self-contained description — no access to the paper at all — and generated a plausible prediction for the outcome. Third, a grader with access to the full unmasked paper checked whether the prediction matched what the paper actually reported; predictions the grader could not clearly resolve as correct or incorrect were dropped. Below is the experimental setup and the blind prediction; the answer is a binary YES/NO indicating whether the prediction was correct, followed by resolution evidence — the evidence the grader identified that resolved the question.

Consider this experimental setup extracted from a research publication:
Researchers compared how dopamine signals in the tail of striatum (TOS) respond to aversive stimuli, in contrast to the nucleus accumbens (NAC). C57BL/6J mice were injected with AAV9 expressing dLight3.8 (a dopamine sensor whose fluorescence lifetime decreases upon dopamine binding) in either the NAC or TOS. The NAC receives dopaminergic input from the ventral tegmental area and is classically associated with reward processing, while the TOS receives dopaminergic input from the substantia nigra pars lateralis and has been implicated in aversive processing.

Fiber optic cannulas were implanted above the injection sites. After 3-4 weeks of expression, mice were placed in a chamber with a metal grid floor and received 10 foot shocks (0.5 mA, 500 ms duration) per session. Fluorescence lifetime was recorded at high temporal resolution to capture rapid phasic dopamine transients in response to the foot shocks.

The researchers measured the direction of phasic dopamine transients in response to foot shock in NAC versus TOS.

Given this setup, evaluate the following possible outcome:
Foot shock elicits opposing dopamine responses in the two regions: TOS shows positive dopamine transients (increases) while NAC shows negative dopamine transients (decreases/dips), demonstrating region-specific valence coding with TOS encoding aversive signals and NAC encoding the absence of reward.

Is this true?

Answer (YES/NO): NO